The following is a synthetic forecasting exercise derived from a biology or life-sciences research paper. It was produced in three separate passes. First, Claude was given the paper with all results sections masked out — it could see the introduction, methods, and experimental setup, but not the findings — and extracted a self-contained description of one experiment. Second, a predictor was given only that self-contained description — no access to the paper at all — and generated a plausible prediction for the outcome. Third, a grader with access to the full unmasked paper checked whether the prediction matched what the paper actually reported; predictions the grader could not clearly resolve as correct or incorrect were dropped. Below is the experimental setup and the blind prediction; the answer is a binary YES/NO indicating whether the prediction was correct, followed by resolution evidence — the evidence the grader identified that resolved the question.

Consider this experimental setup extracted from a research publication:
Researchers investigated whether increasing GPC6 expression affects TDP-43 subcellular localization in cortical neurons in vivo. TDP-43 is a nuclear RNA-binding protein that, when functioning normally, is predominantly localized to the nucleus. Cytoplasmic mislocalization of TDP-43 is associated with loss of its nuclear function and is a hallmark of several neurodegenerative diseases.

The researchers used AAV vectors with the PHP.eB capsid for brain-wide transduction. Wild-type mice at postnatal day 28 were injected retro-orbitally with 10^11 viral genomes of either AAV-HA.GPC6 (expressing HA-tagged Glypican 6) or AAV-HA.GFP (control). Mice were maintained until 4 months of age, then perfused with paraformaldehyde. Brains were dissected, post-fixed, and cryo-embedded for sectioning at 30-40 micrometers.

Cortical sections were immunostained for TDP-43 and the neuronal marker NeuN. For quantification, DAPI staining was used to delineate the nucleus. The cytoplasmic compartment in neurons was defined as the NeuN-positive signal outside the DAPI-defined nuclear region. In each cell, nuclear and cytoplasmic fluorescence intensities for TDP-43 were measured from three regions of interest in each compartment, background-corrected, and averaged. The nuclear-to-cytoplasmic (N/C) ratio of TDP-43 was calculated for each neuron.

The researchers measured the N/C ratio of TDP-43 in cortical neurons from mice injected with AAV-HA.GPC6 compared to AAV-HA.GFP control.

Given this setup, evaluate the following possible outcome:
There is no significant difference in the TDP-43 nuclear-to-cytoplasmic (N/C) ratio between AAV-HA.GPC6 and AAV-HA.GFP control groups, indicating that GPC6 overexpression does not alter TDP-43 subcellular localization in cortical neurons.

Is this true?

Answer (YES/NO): NO